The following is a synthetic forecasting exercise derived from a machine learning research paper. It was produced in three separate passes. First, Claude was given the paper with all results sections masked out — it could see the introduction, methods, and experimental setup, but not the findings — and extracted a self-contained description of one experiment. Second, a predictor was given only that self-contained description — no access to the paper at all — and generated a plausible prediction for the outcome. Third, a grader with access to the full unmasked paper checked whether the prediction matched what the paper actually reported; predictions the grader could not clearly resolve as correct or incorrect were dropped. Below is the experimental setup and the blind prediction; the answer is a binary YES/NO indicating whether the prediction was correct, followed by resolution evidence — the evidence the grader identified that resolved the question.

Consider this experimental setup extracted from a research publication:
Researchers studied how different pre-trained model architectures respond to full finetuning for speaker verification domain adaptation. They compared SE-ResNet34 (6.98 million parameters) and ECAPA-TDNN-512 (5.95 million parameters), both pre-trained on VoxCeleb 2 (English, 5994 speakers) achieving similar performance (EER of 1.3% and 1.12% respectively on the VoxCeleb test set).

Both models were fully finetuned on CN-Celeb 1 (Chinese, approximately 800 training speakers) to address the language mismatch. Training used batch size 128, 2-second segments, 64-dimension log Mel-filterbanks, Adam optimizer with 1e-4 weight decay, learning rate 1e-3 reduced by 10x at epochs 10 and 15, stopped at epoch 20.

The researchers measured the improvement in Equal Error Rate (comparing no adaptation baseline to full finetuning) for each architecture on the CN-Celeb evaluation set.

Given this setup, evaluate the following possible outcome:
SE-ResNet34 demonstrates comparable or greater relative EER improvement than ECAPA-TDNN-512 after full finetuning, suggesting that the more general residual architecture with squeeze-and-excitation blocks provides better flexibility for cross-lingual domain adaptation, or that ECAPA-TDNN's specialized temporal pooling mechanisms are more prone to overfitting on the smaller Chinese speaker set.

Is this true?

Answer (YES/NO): NO